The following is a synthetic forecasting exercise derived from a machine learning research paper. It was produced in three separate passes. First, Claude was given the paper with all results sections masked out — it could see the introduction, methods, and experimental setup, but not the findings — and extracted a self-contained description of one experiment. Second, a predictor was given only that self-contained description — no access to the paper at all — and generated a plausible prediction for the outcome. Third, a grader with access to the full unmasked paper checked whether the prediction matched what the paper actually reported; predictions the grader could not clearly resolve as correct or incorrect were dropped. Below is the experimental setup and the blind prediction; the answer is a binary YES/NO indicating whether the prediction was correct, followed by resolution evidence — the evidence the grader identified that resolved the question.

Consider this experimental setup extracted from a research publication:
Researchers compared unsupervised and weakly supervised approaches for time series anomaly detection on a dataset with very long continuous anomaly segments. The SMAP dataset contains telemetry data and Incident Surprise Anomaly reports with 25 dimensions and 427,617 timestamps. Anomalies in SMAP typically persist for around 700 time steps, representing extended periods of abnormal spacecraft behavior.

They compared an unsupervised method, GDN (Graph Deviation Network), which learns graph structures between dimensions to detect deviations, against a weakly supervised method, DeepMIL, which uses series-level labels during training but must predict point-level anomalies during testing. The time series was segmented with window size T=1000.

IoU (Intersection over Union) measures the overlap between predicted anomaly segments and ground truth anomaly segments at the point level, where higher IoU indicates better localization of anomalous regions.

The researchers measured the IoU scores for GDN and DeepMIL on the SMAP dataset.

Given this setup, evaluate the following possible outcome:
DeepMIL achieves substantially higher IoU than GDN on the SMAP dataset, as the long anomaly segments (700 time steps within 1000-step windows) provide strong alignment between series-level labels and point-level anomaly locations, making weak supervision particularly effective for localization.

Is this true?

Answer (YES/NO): YES